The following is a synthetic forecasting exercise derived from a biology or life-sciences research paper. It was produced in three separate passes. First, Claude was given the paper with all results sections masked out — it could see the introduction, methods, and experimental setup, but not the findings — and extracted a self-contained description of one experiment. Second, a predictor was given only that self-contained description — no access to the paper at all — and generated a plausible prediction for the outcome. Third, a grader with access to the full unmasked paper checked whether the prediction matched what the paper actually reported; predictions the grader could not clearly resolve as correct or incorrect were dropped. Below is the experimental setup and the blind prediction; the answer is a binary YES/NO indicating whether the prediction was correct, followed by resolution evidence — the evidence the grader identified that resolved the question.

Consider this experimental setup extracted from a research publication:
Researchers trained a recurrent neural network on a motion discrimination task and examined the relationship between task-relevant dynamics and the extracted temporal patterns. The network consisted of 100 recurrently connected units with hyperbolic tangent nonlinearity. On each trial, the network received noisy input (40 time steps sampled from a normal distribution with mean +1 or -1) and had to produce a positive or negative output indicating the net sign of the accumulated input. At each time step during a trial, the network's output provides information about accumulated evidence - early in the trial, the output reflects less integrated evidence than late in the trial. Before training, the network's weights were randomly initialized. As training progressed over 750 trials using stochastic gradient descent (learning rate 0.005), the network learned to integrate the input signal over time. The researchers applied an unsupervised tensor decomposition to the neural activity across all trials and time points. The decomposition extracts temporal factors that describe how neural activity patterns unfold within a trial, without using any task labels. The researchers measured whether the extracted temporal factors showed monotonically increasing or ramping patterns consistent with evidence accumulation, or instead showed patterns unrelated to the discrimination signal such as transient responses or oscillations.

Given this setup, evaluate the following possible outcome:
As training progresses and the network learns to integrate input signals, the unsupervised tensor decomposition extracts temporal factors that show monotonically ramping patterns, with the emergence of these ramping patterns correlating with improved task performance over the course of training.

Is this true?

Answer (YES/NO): NO